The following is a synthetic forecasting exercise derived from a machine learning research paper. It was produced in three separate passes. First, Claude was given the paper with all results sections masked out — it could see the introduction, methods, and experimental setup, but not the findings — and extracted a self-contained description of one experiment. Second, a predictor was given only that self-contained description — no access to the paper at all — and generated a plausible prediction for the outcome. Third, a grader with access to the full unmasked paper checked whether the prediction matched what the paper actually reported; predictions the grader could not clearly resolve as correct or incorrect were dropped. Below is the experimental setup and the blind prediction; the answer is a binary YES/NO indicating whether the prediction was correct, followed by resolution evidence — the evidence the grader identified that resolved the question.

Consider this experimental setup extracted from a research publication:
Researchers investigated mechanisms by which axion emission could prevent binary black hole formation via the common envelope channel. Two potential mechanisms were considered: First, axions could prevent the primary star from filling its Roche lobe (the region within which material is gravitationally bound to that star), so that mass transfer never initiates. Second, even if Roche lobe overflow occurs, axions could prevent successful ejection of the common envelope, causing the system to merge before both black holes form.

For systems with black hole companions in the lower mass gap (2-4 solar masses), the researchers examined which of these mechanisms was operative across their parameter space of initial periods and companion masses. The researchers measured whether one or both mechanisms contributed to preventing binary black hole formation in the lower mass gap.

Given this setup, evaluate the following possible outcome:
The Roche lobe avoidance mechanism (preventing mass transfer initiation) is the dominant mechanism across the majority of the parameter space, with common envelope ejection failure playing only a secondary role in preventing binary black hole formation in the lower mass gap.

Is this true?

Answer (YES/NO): NO